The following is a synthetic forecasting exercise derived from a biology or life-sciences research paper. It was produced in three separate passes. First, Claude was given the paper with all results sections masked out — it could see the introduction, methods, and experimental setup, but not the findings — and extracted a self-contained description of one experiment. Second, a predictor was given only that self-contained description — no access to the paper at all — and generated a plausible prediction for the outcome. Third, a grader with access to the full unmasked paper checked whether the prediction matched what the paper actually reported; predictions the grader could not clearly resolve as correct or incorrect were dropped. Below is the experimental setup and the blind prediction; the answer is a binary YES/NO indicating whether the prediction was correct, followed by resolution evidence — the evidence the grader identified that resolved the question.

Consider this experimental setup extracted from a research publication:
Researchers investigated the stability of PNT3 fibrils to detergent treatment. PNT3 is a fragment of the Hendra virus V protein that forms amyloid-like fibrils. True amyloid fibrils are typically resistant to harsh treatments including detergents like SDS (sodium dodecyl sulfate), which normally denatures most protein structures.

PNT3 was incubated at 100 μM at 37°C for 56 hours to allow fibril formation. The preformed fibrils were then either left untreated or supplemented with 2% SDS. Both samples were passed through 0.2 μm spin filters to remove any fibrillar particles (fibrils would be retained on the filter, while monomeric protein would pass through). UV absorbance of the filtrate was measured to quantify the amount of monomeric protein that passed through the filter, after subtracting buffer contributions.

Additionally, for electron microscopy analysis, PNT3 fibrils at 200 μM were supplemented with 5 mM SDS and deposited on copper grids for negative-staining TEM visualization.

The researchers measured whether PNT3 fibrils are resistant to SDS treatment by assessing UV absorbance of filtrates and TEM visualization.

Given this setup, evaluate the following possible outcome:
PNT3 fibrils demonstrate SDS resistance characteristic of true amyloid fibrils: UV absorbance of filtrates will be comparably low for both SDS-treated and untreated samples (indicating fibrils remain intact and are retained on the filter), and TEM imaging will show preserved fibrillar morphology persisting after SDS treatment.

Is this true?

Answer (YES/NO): NO